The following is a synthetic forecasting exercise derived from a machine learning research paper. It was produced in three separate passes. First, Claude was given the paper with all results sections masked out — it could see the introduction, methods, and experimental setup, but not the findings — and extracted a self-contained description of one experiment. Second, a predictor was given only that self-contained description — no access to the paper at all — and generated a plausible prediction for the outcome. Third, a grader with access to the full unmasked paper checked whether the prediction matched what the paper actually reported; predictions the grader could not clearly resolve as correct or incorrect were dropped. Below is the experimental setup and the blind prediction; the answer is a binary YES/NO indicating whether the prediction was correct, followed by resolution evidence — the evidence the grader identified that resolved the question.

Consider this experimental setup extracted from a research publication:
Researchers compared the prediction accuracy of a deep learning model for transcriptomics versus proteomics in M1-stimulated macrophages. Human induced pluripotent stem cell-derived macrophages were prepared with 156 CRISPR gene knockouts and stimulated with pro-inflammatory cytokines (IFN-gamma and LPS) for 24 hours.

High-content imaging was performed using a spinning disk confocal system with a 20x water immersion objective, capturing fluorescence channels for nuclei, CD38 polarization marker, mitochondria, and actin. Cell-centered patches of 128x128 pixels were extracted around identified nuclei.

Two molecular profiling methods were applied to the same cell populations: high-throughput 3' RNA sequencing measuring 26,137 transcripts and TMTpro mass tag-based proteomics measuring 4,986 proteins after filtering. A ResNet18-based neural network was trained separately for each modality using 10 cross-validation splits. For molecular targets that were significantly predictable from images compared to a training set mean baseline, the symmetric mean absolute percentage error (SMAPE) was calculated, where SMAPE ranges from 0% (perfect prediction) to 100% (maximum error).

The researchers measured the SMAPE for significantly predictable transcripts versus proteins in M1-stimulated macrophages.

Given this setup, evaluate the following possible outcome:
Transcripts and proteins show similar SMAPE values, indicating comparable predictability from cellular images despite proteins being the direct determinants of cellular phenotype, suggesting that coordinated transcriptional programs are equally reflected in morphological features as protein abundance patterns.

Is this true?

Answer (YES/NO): NO